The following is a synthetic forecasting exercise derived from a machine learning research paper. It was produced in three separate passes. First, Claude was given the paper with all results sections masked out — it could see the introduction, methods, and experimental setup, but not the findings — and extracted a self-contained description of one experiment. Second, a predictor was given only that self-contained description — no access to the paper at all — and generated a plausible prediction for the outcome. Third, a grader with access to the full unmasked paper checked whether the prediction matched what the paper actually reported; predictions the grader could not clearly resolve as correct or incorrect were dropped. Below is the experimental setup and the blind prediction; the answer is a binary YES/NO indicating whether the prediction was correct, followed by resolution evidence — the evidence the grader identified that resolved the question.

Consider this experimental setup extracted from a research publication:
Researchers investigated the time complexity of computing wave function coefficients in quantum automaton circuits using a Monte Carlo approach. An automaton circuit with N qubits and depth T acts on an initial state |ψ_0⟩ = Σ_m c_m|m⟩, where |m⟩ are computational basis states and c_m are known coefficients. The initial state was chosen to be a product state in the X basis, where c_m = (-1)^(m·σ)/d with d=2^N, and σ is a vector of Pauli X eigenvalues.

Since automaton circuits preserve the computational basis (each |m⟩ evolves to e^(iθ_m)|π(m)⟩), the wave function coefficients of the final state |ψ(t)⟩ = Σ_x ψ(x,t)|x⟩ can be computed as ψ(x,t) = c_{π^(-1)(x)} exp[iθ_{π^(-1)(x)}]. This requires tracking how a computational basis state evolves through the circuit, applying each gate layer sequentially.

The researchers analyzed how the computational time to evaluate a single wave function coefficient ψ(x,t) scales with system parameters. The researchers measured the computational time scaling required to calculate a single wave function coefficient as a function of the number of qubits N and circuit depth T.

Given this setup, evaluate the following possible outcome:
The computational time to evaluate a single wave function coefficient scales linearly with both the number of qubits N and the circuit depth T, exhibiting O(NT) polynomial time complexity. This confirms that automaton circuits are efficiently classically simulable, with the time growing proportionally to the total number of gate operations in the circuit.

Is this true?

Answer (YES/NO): YES